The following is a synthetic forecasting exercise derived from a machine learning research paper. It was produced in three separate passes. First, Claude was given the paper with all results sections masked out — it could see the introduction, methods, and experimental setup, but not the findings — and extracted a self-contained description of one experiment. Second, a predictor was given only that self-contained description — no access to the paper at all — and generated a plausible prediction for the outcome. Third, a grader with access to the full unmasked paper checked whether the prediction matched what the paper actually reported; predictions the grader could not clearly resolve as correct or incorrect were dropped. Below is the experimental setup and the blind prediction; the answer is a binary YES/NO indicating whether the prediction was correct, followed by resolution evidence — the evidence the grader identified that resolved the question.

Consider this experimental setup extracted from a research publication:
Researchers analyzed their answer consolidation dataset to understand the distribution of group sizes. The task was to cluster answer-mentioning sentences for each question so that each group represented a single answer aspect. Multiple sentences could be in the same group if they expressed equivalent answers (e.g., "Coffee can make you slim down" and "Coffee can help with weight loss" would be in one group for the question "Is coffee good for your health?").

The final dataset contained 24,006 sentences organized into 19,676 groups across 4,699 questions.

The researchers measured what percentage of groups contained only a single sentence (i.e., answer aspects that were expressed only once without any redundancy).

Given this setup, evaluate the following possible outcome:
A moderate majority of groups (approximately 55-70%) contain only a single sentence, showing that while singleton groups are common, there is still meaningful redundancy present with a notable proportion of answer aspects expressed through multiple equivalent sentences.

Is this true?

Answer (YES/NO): NO